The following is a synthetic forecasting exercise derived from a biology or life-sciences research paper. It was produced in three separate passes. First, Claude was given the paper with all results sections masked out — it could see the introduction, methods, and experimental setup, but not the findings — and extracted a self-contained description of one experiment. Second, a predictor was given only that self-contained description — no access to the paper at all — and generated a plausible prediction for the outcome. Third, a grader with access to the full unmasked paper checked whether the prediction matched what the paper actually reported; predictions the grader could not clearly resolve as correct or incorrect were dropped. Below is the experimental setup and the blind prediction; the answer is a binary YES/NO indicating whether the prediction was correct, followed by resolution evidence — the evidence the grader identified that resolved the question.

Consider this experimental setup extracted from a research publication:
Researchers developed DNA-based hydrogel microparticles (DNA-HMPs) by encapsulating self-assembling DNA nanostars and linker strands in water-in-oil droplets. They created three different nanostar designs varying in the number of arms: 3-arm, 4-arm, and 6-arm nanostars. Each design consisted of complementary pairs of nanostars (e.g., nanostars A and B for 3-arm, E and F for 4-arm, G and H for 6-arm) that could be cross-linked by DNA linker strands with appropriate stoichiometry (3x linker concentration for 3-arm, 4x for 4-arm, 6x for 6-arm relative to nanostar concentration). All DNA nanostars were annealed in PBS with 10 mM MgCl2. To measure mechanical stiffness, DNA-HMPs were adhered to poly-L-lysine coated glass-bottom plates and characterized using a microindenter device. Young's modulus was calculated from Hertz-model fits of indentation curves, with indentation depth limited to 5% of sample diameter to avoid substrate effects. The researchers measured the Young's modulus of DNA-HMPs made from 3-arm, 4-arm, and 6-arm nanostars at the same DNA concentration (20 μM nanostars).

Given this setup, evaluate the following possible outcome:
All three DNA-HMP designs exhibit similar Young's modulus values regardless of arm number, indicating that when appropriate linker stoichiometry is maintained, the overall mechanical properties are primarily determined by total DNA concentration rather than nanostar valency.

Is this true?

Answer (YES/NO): NO